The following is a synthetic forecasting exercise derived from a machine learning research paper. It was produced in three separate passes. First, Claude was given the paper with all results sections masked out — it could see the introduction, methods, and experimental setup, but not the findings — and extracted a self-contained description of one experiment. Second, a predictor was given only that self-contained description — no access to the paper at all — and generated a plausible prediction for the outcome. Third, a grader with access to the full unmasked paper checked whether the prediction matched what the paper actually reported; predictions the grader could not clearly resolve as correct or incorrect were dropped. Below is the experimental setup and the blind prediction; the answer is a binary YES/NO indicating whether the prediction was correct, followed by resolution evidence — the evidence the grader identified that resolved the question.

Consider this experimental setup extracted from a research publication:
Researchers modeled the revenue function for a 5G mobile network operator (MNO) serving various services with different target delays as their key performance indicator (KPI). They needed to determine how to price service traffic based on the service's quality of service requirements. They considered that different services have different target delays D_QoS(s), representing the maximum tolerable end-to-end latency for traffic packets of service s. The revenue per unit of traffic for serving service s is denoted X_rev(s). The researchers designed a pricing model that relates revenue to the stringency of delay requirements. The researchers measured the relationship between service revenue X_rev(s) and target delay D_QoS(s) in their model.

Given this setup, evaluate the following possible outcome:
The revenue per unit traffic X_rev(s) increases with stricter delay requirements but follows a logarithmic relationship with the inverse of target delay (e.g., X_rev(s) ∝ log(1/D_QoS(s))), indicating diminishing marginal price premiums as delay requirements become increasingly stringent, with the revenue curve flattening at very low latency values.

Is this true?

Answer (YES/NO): NO